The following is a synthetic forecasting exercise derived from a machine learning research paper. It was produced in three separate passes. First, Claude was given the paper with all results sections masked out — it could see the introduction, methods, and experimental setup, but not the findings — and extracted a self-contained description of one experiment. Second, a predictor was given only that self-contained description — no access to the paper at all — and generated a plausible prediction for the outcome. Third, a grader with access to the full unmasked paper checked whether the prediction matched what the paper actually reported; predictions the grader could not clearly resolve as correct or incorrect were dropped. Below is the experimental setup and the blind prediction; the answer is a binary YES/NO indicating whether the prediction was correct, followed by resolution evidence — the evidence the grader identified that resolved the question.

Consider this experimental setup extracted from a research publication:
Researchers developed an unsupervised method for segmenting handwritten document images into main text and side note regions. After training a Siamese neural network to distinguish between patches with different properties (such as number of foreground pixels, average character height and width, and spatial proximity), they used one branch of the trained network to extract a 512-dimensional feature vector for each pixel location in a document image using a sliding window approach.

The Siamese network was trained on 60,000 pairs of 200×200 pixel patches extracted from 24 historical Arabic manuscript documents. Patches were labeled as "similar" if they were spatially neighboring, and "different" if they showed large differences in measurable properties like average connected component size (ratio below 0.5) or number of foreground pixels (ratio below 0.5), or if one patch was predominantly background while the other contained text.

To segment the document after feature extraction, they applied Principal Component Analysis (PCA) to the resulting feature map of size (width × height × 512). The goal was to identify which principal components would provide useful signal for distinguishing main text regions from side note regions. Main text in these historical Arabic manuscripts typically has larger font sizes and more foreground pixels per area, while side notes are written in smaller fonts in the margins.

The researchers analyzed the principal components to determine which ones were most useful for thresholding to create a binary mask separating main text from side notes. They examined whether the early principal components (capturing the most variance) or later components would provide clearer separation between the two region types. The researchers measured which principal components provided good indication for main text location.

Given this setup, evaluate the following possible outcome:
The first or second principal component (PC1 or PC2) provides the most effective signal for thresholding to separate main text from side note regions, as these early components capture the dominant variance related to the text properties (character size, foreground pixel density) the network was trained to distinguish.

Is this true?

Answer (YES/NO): YES